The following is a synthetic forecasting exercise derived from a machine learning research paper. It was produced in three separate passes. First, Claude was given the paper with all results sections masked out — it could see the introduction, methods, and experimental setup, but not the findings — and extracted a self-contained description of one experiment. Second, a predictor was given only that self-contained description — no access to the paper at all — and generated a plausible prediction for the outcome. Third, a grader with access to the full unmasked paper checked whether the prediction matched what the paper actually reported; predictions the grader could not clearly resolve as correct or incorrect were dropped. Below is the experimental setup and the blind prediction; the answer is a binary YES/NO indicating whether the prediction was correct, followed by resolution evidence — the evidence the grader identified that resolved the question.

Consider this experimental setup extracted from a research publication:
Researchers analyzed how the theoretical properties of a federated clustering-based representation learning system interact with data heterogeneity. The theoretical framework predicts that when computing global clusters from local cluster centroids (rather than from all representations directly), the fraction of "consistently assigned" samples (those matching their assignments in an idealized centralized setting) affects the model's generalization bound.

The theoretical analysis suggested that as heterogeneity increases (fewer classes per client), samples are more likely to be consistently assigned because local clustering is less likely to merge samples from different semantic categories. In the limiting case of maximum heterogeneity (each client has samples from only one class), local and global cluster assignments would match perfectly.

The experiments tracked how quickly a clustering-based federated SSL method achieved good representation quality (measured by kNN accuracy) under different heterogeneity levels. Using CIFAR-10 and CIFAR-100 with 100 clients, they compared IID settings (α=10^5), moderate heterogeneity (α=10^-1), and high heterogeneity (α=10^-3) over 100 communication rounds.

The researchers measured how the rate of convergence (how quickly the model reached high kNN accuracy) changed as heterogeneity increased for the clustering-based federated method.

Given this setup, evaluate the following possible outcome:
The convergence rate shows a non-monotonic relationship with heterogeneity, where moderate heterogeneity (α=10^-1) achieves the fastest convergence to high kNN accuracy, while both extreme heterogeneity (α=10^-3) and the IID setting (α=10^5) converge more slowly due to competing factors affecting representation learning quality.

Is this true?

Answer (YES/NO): NO